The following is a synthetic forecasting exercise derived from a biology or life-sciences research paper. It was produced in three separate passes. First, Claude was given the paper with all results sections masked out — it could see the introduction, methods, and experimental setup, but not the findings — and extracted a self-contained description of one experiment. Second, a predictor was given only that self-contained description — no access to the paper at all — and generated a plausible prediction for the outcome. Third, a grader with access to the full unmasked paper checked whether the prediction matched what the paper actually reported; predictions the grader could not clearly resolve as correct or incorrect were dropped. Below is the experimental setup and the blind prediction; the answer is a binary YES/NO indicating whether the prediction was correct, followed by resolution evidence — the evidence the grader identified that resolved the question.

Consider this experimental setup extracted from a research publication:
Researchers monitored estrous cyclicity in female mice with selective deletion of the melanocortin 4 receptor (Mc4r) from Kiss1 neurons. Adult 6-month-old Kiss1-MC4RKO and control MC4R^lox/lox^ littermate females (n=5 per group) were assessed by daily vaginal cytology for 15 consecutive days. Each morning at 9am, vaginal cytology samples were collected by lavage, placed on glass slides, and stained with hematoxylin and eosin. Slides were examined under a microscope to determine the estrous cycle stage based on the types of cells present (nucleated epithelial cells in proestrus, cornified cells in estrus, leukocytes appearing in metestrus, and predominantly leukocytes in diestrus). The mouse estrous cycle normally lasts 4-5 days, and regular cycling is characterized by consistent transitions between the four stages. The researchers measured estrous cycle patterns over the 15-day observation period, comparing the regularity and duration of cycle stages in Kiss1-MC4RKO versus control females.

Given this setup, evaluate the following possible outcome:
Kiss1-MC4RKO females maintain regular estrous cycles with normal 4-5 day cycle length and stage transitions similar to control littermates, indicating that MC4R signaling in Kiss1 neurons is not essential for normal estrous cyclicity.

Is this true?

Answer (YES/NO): NO